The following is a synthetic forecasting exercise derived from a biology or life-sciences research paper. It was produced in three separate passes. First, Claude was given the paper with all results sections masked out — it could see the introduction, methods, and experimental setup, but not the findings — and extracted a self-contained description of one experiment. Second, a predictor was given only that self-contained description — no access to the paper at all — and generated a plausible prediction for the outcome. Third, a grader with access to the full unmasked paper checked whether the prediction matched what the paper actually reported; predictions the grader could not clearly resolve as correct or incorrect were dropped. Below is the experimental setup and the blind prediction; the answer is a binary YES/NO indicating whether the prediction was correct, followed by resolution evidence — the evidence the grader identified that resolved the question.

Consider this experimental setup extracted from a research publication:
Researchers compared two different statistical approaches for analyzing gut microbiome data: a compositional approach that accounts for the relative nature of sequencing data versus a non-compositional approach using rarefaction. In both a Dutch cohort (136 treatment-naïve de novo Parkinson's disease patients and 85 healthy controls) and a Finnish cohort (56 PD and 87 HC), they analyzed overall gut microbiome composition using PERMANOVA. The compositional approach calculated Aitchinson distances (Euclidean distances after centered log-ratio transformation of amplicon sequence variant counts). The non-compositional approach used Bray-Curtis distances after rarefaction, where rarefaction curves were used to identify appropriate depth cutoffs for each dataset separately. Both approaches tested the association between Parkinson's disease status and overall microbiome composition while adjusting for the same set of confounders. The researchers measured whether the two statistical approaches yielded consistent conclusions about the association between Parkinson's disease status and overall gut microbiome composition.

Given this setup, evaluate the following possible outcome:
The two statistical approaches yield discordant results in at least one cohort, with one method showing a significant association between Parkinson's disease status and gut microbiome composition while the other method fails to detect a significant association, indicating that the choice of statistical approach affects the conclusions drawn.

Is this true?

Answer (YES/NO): YES